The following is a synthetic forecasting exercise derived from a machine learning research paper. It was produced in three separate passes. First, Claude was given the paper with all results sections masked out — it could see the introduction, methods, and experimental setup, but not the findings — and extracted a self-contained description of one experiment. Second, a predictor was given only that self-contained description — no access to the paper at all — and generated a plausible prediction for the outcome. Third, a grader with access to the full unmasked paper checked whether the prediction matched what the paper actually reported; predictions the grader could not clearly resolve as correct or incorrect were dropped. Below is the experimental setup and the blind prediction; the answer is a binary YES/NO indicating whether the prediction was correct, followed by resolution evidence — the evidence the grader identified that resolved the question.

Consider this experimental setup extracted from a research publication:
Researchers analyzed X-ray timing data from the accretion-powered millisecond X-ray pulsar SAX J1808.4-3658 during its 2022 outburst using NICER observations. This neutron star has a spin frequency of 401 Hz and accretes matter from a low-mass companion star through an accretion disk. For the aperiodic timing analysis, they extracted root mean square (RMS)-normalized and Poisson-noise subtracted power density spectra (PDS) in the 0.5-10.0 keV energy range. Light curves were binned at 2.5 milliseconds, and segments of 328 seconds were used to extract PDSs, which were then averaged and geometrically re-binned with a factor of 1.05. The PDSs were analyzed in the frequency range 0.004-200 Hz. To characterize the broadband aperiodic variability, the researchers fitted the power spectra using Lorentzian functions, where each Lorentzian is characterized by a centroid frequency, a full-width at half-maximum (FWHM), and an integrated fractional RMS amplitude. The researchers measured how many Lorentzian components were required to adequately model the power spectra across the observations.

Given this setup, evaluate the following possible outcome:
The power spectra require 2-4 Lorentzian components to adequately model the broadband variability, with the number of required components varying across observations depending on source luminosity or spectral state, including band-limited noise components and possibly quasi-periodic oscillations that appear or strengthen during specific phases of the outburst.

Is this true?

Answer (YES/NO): NO